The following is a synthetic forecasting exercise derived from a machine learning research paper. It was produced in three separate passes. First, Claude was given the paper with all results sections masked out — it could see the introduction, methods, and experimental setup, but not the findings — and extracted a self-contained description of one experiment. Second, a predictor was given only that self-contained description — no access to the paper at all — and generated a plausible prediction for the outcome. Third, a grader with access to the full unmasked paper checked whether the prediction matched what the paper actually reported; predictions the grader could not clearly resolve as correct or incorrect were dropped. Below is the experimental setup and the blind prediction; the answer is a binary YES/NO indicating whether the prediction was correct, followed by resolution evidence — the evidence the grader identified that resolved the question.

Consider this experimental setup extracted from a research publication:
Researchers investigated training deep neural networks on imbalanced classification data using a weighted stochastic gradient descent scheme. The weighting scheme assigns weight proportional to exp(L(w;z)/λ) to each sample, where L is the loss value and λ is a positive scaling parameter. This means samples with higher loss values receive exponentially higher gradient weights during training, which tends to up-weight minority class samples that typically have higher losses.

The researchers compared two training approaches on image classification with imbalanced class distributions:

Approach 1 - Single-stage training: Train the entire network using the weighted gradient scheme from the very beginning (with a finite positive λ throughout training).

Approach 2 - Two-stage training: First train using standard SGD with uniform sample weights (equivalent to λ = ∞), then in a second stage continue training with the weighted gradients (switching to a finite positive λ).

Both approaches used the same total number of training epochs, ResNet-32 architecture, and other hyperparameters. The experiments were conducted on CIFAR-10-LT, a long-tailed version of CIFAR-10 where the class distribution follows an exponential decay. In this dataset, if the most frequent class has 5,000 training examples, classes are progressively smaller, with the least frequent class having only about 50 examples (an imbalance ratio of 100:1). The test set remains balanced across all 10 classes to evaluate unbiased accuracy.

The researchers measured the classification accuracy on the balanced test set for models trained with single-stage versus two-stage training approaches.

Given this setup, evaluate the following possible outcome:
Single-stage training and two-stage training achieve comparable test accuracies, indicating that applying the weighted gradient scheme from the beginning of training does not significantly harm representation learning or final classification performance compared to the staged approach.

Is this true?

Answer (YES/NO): NO